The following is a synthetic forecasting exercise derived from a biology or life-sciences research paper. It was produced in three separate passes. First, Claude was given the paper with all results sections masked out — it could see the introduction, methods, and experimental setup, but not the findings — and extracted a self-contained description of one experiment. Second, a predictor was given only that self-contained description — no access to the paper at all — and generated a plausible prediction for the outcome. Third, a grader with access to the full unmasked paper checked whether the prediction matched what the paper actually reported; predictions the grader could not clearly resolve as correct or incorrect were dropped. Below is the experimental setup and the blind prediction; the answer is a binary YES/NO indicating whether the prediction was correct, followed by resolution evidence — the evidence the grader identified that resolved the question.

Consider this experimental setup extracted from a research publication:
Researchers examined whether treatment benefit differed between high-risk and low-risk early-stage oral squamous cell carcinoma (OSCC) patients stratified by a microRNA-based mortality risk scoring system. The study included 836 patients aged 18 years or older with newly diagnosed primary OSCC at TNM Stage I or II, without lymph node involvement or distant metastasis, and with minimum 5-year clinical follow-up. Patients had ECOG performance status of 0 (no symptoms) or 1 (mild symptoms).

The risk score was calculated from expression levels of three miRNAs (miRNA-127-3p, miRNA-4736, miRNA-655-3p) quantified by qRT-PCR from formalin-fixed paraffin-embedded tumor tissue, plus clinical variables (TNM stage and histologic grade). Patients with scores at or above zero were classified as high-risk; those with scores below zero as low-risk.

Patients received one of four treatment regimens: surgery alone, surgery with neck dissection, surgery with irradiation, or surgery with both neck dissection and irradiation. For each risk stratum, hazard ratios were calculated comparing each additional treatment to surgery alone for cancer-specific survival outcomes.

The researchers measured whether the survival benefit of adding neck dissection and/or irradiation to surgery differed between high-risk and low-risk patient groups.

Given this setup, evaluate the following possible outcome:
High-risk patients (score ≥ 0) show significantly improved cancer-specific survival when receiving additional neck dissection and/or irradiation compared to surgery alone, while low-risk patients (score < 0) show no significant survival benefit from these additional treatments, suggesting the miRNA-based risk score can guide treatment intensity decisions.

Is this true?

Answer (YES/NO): NO